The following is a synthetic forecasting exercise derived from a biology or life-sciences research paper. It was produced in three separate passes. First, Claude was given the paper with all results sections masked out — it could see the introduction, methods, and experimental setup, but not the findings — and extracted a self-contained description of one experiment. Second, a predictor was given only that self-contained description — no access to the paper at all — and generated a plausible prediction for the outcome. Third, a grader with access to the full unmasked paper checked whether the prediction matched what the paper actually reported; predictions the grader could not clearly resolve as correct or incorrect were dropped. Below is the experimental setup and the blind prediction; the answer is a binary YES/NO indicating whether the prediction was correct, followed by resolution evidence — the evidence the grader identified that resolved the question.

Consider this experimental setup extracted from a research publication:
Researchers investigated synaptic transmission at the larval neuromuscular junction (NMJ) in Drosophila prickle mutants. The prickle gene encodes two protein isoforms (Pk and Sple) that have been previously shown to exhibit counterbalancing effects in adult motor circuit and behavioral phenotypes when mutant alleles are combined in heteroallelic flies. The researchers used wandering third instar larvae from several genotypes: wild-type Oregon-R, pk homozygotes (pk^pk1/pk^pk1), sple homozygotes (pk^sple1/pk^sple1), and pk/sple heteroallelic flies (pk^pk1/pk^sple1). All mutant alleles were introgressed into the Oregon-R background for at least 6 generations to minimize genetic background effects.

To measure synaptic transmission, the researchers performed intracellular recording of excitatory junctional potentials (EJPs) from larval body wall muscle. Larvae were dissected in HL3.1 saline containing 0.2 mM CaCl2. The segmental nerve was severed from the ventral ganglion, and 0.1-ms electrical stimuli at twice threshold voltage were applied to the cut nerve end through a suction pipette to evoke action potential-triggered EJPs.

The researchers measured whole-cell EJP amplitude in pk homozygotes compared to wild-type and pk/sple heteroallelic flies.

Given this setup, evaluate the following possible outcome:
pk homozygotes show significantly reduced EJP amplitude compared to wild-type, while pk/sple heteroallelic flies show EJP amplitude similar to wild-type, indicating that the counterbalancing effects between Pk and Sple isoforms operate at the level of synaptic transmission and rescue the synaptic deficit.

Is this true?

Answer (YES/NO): NO